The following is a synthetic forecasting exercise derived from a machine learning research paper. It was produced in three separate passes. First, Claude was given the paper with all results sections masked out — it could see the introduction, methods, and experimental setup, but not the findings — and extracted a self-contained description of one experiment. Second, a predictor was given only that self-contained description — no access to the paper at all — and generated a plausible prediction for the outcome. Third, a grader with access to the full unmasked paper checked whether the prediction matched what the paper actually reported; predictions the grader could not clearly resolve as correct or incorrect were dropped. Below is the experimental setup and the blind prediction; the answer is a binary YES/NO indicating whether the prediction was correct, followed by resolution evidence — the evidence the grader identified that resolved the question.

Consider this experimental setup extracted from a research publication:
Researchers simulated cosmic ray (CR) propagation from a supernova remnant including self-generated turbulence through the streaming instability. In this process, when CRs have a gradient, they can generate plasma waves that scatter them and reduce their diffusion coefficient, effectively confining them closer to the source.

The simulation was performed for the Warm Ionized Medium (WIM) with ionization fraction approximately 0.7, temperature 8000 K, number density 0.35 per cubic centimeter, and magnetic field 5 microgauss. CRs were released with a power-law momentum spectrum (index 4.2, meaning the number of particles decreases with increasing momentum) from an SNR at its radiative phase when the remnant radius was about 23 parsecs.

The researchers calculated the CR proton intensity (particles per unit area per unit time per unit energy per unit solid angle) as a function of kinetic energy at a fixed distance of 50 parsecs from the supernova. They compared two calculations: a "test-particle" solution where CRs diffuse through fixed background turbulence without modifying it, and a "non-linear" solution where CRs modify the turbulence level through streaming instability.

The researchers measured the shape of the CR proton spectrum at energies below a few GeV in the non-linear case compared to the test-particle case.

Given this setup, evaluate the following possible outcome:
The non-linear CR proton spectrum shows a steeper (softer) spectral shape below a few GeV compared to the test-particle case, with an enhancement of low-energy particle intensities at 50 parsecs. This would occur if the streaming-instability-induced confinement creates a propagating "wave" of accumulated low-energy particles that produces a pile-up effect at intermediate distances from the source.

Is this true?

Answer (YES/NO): NO